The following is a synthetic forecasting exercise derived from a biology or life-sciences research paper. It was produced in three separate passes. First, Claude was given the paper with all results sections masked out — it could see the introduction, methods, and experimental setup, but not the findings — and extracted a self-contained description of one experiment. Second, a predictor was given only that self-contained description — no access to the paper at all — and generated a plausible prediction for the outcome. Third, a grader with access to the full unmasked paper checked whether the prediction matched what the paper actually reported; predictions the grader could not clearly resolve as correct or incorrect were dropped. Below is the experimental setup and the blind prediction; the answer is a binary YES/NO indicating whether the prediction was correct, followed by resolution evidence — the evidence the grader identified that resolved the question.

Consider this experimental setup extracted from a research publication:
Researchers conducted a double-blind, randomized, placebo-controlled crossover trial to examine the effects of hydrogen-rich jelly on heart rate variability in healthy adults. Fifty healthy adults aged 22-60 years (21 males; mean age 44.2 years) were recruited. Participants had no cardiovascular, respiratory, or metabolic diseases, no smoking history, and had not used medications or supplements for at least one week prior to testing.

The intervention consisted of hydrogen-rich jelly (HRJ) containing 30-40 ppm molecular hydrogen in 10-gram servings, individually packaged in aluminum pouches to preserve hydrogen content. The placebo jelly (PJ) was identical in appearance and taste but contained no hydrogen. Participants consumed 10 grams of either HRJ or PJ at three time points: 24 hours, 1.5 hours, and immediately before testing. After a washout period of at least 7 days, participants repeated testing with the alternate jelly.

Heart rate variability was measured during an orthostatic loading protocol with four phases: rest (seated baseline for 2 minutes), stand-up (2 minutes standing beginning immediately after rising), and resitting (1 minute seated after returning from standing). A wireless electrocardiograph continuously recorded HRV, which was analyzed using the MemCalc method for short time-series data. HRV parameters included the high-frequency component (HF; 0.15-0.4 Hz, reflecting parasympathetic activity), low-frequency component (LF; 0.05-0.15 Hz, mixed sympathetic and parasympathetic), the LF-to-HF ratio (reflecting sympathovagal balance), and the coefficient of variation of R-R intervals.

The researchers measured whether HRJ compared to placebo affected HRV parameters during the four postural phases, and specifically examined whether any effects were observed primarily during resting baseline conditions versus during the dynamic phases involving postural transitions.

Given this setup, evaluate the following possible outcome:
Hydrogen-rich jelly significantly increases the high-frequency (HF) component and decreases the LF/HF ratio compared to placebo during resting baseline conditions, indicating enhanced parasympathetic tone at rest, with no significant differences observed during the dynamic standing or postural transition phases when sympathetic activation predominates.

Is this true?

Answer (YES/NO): NO